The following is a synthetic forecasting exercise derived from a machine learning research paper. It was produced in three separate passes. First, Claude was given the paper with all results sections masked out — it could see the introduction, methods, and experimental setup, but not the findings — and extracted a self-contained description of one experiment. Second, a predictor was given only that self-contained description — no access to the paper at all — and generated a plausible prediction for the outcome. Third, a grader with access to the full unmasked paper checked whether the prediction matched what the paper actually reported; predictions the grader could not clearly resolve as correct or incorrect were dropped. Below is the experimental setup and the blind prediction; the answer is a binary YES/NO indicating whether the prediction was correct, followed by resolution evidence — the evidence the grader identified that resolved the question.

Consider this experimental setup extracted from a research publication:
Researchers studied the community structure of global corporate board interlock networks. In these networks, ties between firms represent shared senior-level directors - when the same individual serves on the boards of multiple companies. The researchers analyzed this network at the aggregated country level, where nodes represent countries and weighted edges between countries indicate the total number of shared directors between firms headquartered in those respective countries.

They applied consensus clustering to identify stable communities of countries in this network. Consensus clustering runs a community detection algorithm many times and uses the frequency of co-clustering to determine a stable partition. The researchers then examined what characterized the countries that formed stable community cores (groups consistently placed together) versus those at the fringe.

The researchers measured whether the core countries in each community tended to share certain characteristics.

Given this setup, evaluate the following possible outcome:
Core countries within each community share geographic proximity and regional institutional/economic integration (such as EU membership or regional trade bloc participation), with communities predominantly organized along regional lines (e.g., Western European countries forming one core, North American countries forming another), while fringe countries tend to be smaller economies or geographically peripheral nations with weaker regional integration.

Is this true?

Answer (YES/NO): NO